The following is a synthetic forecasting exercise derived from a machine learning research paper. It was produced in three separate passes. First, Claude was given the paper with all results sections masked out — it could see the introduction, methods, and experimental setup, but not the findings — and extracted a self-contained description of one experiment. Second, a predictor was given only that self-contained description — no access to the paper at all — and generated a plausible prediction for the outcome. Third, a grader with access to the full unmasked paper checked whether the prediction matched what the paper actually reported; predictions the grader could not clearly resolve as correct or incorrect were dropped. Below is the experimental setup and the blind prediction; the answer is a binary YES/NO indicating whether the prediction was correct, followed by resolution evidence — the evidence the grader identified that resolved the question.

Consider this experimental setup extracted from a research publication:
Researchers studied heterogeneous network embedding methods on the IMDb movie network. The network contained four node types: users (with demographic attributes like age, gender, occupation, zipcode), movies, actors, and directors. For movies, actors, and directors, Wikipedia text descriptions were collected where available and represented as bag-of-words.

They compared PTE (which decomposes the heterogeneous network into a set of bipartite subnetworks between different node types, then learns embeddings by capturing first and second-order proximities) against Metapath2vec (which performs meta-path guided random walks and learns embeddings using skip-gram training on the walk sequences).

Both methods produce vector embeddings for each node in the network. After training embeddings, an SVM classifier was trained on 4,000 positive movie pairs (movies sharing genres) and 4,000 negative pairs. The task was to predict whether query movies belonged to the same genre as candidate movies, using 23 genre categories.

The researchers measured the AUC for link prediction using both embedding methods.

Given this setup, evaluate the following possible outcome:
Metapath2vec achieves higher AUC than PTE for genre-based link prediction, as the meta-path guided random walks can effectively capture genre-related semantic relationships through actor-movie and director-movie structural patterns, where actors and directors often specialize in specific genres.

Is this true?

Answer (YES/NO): NO